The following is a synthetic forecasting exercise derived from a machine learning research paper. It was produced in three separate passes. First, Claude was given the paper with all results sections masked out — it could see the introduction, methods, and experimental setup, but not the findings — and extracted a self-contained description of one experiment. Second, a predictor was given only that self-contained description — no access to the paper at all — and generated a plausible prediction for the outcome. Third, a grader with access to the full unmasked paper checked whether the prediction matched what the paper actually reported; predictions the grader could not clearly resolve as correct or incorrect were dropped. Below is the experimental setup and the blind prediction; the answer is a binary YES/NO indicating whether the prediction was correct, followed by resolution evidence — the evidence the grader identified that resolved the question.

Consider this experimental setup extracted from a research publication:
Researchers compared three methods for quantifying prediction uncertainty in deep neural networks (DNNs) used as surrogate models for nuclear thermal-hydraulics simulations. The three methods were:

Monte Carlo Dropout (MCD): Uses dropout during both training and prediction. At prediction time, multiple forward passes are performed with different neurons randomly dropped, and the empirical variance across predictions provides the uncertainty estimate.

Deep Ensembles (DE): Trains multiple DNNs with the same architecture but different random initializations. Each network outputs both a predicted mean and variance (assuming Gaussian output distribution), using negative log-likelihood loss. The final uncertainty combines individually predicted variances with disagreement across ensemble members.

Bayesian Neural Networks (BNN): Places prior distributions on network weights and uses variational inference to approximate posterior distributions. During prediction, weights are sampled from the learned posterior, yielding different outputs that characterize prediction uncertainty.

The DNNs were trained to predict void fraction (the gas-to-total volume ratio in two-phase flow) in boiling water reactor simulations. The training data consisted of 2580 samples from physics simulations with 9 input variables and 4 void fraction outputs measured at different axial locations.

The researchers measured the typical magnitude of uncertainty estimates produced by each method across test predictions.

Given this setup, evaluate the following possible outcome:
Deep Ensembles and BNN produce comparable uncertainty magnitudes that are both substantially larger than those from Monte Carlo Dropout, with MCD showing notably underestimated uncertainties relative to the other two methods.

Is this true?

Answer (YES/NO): NO